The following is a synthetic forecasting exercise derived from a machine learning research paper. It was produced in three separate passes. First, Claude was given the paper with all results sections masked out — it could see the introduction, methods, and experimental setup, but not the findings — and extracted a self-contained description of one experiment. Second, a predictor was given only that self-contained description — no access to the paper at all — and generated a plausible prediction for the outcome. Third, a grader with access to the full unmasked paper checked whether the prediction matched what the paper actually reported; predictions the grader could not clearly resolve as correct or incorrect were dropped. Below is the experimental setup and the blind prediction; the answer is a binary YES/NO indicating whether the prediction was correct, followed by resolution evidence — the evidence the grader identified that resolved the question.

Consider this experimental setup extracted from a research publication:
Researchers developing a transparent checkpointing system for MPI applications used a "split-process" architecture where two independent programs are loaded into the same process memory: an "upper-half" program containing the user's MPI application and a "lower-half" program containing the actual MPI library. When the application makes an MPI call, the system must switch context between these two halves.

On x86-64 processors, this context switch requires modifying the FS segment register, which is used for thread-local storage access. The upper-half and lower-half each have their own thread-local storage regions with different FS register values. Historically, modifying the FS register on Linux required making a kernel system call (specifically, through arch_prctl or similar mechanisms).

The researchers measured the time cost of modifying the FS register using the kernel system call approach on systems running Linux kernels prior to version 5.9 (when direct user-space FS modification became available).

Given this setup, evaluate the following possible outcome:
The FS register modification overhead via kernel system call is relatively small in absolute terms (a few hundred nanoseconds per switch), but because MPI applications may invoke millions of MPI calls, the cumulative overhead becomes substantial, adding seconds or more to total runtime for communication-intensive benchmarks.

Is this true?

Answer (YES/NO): NO